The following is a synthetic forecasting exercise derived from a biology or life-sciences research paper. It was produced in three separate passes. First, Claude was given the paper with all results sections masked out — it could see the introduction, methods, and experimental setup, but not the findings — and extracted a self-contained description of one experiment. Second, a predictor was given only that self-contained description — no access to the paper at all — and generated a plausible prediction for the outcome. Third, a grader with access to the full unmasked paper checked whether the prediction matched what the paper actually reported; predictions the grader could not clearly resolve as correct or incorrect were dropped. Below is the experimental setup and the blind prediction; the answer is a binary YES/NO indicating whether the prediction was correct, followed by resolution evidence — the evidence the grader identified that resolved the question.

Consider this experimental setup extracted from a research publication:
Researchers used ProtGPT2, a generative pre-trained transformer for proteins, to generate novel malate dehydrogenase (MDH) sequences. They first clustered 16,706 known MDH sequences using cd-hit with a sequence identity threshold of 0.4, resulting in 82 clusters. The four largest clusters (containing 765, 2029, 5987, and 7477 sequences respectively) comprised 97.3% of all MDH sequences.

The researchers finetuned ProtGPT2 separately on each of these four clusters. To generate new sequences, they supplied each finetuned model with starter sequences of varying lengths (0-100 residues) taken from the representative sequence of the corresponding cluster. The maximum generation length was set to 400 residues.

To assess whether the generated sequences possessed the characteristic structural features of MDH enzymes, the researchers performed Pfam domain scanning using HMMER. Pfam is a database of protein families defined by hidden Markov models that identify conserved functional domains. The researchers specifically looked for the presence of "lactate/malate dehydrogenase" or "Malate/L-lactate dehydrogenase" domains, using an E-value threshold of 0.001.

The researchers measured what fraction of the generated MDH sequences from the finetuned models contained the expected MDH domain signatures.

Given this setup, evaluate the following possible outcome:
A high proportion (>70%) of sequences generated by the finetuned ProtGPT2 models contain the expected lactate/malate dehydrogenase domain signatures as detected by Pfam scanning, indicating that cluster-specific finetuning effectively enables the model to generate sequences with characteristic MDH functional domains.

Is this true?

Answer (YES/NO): YES